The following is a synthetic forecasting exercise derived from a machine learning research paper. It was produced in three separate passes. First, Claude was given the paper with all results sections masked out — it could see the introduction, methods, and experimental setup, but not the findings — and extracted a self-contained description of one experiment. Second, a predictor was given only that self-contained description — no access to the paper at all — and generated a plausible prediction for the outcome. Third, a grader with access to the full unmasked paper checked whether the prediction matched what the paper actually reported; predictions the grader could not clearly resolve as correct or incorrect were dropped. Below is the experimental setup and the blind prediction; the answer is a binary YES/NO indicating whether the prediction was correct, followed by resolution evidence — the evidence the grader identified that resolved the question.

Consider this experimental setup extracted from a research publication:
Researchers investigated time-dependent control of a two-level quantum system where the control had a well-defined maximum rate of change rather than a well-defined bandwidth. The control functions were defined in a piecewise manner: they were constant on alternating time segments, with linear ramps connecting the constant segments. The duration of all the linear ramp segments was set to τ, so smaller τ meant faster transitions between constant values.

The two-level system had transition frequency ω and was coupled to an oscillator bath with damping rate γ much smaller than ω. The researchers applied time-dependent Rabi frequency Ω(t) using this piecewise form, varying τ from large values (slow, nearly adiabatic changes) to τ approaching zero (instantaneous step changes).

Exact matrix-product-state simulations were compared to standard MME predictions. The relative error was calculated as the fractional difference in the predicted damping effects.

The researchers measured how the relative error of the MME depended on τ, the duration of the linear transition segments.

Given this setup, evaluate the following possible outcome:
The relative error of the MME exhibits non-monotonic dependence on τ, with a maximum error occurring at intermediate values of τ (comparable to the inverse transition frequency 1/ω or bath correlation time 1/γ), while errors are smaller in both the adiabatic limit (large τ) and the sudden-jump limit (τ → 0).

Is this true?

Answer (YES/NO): NO